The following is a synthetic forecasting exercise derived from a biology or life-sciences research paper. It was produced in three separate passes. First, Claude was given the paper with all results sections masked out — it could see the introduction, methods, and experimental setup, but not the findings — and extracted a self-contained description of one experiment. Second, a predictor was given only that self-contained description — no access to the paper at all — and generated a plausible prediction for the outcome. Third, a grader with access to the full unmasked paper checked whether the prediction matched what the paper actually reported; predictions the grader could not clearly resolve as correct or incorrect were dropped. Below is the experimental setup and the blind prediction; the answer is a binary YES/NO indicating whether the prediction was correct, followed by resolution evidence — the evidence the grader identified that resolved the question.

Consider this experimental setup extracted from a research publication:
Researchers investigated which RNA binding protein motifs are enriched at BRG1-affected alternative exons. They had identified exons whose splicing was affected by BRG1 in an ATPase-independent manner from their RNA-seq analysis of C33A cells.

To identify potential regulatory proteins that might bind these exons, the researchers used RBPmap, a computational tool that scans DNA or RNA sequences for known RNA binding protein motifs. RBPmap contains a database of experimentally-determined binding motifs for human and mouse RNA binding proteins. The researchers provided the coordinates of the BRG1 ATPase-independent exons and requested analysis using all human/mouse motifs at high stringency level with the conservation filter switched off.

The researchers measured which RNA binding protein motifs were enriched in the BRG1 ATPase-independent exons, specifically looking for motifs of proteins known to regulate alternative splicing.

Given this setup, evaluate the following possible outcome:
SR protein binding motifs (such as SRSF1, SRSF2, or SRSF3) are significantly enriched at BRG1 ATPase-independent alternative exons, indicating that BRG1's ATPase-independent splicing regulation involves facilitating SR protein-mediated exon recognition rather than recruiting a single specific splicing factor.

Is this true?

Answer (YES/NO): NO